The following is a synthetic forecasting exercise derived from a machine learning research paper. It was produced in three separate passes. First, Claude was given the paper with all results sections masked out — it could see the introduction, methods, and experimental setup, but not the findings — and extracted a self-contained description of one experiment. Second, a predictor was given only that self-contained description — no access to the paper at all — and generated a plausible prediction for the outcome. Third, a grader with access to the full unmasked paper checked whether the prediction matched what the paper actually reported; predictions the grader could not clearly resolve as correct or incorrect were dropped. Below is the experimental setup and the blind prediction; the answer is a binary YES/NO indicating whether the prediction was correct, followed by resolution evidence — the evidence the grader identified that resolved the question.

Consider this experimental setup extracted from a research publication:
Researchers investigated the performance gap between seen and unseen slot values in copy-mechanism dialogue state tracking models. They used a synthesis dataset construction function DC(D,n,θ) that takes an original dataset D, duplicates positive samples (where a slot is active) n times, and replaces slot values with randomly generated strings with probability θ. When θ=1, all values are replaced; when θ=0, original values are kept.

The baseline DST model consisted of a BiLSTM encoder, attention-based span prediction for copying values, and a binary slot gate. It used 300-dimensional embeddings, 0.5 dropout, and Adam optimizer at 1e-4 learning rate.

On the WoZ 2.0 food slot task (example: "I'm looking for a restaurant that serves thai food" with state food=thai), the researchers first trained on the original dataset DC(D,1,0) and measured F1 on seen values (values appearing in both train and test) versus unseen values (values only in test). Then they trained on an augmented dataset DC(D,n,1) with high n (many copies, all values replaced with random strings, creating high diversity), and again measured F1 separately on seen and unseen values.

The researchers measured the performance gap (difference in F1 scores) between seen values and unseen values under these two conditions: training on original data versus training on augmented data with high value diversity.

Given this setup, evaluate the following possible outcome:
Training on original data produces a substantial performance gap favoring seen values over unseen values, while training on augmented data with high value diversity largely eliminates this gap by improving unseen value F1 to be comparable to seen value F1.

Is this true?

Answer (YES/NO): YES